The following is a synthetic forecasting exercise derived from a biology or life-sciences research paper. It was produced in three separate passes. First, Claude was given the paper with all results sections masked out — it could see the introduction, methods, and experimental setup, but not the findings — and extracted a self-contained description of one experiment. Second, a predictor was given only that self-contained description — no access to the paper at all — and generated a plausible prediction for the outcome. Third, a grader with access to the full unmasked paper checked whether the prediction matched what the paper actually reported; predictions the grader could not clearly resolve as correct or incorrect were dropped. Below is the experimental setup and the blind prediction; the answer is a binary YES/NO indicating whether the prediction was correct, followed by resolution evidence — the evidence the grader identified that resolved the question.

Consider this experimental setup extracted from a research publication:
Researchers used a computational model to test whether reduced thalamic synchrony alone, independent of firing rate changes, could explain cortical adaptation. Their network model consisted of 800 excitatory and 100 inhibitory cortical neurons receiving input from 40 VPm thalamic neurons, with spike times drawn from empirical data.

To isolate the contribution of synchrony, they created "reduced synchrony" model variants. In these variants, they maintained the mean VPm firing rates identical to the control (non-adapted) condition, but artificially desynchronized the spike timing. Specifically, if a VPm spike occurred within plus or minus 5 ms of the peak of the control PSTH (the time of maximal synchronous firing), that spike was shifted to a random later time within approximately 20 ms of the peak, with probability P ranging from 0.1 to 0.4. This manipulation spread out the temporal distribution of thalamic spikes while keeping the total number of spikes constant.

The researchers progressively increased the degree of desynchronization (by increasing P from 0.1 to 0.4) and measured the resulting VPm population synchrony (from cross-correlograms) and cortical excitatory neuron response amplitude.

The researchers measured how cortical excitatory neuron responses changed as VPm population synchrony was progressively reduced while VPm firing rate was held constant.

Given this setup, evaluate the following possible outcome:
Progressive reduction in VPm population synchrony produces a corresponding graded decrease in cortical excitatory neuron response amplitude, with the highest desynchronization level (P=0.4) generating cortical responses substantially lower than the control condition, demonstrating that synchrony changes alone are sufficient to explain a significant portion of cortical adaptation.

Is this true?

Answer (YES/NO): YES